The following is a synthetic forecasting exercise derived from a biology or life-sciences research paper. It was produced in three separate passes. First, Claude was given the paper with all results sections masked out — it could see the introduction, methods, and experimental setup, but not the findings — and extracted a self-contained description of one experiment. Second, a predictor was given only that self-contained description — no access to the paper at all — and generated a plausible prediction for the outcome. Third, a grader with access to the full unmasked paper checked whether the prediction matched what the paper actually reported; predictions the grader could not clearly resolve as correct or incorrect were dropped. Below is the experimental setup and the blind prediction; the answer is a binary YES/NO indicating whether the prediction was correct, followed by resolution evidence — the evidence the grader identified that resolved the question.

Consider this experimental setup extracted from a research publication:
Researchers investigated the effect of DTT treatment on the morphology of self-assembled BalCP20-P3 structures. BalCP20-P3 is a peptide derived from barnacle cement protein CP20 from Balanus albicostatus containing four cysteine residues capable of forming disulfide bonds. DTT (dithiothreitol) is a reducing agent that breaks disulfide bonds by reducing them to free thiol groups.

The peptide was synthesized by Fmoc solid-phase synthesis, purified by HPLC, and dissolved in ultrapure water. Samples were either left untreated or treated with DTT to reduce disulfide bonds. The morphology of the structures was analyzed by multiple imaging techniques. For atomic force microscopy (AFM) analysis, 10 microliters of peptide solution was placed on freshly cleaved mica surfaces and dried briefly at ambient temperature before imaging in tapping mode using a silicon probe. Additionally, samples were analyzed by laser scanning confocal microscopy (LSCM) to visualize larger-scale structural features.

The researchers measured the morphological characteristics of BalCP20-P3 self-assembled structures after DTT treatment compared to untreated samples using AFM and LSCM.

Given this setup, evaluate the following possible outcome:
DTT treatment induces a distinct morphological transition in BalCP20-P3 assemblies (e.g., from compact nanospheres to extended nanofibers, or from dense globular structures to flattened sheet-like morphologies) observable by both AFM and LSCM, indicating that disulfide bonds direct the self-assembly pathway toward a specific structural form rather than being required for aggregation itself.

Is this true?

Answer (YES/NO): YES